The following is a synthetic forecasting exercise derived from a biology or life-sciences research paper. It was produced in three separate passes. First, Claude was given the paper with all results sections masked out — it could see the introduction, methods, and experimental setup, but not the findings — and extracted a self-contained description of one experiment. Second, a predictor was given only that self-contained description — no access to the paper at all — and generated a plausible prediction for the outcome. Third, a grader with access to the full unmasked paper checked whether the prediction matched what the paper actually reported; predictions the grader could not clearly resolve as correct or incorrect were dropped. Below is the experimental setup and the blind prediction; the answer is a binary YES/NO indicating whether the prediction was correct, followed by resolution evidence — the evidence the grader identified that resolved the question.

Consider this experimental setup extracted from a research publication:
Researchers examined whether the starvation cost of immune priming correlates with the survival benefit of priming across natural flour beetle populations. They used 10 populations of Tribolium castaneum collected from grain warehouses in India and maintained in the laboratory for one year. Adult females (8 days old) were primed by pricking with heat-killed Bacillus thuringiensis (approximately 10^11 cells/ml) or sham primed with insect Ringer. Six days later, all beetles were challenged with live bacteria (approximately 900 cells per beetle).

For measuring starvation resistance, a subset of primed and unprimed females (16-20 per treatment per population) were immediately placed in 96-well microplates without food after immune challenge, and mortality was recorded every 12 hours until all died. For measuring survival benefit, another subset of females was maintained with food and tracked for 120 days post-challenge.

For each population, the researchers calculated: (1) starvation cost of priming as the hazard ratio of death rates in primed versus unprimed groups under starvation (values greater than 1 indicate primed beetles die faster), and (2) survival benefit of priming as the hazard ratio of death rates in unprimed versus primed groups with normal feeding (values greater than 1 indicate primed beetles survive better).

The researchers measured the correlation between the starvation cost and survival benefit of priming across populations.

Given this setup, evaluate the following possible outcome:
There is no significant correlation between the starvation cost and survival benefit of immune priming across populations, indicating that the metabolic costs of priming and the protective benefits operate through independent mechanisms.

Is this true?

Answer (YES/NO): NO